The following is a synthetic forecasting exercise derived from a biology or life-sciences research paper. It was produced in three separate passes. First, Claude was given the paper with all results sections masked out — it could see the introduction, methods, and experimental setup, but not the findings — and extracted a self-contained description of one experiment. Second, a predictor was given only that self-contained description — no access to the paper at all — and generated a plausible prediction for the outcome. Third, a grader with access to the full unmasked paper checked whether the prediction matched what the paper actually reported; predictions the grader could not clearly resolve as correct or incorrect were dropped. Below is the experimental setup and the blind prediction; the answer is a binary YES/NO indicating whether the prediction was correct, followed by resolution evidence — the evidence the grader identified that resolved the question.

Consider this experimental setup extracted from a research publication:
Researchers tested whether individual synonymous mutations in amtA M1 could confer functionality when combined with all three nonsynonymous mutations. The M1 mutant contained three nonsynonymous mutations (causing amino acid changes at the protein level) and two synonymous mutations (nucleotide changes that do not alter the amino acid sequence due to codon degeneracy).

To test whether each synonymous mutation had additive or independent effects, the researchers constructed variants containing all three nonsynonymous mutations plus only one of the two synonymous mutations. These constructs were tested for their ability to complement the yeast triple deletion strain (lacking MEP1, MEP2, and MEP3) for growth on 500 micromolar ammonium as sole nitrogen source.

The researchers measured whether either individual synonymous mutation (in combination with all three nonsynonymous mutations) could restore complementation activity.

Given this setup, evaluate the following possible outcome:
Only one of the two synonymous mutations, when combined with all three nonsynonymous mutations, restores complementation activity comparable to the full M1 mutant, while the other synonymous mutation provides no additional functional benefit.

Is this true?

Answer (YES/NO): NO